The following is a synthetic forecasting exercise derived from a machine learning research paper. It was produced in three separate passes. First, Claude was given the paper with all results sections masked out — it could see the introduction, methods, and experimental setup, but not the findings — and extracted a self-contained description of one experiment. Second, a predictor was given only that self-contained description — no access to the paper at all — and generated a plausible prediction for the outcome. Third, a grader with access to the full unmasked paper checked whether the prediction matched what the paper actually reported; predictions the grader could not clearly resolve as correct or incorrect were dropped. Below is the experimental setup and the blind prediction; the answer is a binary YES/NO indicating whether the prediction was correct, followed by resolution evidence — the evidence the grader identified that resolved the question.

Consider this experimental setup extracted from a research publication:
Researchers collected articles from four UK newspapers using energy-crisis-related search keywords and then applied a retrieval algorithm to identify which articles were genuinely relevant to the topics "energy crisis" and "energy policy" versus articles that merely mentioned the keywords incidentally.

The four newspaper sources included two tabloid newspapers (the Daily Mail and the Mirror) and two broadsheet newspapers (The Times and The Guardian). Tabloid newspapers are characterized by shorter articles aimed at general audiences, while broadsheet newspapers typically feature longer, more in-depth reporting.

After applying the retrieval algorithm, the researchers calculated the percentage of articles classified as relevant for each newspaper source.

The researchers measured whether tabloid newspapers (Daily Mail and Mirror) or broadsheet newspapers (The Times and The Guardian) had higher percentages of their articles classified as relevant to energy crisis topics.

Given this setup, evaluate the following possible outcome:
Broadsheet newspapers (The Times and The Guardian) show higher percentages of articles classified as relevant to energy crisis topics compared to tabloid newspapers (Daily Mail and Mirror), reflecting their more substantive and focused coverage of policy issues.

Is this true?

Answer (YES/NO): NO